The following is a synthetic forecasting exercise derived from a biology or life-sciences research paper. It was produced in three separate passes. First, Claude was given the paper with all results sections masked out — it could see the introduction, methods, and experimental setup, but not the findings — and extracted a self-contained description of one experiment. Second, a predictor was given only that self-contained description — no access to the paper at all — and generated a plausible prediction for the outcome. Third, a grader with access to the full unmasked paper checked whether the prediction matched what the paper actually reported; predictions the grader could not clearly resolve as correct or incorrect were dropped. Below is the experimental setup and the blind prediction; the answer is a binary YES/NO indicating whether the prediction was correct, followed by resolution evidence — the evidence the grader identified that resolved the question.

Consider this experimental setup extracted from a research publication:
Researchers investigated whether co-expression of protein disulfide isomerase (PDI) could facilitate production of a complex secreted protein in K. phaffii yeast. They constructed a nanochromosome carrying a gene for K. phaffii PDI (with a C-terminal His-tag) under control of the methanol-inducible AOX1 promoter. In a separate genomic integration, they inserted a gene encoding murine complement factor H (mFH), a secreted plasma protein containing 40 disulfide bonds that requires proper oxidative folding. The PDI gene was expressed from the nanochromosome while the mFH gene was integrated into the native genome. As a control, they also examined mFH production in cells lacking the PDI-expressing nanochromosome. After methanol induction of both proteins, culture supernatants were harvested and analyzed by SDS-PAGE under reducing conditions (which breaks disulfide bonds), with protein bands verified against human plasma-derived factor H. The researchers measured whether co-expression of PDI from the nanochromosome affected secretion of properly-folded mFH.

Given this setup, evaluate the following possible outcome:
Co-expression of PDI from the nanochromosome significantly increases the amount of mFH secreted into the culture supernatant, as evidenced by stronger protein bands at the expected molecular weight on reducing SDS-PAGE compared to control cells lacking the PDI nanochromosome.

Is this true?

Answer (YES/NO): YES